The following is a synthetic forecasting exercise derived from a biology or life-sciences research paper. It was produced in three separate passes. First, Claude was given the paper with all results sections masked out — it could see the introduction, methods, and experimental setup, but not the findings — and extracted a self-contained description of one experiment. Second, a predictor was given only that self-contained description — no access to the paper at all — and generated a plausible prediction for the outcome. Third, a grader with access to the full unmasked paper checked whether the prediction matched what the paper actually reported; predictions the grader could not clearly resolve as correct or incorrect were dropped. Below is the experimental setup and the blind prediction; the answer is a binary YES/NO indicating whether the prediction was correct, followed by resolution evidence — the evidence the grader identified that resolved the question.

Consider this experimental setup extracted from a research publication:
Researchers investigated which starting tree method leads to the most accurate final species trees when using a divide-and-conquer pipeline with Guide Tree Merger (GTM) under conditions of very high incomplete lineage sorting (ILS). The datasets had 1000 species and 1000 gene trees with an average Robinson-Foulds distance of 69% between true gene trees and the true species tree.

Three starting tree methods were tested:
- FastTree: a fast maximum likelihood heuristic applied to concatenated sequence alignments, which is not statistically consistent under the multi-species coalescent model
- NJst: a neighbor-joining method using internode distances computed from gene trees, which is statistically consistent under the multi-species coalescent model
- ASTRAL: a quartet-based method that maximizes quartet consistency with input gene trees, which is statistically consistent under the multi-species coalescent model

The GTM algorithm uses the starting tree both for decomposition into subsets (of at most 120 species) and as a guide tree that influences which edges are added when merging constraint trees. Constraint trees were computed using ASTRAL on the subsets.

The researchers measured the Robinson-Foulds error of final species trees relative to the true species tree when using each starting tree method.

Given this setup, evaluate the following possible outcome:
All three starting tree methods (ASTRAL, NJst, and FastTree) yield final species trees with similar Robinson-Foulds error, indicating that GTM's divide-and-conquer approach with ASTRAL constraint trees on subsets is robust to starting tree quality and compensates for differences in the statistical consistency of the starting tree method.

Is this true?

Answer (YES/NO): NO